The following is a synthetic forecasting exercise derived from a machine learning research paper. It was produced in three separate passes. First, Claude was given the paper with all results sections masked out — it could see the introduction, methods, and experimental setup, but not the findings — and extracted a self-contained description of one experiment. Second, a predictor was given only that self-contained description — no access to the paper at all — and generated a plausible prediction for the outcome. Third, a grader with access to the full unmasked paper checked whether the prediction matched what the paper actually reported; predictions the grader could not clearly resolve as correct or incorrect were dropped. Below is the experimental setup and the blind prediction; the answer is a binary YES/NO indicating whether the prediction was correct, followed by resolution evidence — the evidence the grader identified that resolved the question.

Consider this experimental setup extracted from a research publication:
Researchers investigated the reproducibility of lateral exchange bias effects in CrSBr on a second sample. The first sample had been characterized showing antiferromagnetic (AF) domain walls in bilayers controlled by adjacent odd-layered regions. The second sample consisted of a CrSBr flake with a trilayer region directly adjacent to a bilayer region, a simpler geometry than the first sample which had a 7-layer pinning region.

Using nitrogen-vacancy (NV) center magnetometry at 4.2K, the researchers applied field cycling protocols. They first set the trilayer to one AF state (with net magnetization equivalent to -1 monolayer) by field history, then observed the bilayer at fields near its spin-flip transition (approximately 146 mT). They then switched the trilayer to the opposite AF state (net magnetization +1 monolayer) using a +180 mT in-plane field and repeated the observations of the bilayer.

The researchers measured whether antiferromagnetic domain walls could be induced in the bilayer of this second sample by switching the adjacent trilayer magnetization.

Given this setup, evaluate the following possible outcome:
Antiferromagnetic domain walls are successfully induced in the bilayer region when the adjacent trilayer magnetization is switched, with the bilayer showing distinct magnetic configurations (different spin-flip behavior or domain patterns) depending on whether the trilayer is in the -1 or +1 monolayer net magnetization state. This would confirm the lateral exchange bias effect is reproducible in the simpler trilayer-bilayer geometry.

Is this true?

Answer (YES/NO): YES